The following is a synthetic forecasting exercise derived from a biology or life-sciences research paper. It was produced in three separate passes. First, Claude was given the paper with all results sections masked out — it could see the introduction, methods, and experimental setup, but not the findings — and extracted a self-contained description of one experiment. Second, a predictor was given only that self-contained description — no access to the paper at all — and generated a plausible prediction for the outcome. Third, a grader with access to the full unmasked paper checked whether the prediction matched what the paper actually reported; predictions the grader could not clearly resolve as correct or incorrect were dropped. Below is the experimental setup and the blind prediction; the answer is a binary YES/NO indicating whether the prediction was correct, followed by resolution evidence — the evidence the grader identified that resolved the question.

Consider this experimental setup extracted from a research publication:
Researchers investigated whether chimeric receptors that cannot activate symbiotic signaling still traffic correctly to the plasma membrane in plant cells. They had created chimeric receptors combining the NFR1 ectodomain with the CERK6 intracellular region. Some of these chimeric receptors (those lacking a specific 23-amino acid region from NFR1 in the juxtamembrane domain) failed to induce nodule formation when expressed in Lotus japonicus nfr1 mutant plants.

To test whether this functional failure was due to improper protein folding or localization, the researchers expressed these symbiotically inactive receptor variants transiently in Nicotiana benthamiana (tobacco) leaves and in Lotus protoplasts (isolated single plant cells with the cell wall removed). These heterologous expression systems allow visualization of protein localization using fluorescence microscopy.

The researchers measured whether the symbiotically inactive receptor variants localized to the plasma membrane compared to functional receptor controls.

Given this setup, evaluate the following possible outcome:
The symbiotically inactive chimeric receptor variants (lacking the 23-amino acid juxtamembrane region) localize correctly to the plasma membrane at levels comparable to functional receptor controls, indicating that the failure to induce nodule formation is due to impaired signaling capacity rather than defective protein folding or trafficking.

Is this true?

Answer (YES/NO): YES